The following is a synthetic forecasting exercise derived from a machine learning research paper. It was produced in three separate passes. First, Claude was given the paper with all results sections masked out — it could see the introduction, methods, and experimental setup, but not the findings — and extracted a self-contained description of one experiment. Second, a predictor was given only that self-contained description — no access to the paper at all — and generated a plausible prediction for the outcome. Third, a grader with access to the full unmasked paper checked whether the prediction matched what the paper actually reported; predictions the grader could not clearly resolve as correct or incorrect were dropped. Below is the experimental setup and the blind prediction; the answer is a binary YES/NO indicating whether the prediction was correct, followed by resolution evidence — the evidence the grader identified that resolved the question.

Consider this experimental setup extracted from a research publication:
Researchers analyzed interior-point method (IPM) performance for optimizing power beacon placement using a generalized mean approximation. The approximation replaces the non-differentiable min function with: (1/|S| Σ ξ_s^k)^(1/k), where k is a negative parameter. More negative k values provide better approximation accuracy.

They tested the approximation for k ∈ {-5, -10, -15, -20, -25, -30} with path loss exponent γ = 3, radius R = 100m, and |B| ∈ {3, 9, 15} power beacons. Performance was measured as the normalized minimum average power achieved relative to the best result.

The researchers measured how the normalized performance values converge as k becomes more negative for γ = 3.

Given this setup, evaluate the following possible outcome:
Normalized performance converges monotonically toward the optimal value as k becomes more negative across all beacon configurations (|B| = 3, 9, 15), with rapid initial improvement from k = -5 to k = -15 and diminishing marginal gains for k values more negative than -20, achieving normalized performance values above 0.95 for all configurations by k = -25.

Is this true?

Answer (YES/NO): YES